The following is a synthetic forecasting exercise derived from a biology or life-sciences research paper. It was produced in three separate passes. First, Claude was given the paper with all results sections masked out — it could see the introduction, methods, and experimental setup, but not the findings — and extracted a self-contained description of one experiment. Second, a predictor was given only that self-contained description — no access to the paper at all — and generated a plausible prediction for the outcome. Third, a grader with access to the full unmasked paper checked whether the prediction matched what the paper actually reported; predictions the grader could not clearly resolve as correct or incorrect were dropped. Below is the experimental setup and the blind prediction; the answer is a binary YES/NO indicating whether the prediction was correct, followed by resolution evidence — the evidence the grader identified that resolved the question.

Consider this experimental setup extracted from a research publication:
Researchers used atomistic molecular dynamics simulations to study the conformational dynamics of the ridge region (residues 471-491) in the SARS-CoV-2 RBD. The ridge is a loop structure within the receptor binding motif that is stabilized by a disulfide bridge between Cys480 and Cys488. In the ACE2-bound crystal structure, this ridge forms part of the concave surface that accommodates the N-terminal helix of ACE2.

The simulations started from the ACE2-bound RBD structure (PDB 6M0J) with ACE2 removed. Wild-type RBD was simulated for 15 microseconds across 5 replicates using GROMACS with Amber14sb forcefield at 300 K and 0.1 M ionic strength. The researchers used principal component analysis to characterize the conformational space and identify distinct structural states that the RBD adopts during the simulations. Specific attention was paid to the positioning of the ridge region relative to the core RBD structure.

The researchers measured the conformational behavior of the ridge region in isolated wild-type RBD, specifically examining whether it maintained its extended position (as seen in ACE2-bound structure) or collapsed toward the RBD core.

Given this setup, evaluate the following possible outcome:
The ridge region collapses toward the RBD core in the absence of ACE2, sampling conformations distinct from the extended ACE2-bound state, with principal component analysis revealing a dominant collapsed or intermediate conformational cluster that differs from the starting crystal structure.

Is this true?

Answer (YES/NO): YES